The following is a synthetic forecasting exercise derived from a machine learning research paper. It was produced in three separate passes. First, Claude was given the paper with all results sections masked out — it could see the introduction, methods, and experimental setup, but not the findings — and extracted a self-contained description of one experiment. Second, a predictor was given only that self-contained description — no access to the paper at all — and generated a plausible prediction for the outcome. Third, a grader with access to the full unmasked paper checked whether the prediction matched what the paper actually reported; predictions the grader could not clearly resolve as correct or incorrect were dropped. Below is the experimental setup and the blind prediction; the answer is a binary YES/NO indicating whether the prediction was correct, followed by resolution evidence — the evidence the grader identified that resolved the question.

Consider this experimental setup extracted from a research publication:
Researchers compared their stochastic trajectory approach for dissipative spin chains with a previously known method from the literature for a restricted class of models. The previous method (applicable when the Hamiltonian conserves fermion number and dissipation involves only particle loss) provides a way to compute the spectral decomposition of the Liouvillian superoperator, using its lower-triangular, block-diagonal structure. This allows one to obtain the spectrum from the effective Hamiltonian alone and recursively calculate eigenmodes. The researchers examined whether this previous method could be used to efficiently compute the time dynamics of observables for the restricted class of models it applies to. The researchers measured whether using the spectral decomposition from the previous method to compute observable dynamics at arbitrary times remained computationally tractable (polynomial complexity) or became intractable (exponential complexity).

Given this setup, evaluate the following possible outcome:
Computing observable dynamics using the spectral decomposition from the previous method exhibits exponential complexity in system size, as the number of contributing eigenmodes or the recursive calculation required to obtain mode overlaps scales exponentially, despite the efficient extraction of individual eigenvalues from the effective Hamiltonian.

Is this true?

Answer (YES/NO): YES